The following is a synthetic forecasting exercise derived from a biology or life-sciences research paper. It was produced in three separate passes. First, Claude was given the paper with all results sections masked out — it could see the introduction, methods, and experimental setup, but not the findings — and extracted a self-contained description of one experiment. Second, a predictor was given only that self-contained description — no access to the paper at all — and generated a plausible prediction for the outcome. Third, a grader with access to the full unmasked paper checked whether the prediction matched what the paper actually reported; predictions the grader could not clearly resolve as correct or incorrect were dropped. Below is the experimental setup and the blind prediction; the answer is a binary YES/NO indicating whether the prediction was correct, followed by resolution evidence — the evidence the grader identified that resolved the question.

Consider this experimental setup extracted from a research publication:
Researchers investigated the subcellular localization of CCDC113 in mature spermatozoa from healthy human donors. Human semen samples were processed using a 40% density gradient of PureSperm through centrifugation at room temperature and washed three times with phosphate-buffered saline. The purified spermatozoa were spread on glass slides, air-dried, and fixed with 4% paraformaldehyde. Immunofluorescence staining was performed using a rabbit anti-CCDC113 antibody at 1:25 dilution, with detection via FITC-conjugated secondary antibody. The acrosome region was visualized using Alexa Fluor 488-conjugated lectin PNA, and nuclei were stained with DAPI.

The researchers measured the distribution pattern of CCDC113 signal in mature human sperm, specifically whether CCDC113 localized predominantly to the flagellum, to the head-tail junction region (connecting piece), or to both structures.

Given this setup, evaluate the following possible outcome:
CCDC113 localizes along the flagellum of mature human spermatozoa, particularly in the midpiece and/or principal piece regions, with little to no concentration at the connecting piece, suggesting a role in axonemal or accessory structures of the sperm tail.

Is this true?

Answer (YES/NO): NO